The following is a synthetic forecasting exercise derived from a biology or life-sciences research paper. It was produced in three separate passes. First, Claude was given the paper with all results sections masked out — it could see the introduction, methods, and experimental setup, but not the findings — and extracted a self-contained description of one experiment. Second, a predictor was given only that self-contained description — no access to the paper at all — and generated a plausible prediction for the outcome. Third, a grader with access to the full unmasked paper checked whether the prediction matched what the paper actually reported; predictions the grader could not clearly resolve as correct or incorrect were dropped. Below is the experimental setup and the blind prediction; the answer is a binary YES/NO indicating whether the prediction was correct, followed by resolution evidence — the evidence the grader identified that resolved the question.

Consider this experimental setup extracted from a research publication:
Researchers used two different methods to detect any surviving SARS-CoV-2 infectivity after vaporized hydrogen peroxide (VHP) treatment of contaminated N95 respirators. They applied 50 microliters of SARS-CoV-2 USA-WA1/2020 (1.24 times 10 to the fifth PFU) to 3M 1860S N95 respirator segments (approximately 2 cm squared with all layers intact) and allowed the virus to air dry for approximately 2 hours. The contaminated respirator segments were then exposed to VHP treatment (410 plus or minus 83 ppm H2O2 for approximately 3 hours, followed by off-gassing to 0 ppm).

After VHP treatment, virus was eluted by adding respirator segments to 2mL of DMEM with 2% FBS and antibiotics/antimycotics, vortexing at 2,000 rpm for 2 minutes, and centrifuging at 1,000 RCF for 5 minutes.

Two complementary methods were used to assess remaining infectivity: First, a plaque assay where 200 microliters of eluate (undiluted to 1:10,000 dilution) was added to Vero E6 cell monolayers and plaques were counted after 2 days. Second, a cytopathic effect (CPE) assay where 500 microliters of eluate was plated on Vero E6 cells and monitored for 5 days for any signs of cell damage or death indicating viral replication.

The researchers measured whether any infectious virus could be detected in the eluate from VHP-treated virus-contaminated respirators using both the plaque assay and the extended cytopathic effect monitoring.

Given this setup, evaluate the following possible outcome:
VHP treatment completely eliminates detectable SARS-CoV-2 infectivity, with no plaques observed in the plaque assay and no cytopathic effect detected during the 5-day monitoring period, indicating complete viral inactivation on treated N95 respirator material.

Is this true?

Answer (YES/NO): YES